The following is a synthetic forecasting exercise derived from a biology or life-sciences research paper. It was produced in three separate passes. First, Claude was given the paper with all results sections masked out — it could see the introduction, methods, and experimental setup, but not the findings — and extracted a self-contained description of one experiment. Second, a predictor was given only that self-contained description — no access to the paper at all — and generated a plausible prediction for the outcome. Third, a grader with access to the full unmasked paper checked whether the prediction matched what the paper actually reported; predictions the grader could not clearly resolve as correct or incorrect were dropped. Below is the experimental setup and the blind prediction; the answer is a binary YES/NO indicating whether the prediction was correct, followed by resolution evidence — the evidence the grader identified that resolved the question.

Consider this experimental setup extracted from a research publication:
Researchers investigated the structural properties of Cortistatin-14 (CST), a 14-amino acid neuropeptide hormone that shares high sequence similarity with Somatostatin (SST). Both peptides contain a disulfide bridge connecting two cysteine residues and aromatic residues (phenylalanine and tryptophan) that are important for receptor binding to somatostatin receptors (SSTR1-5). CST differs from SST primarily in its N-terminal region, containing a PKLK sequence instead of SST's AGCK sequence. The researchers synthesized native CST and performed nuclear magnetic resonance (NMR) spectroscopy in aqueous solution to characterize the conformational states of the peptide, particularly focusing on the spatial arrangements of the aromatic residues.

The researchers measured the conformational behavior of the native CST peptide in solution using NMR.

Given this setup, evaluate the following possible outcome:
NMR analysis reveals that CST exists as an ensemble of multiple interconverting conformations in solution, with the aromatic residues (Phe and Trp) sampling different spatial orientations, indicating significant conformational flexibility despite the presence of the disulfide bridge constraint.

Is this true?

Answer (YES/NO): YES